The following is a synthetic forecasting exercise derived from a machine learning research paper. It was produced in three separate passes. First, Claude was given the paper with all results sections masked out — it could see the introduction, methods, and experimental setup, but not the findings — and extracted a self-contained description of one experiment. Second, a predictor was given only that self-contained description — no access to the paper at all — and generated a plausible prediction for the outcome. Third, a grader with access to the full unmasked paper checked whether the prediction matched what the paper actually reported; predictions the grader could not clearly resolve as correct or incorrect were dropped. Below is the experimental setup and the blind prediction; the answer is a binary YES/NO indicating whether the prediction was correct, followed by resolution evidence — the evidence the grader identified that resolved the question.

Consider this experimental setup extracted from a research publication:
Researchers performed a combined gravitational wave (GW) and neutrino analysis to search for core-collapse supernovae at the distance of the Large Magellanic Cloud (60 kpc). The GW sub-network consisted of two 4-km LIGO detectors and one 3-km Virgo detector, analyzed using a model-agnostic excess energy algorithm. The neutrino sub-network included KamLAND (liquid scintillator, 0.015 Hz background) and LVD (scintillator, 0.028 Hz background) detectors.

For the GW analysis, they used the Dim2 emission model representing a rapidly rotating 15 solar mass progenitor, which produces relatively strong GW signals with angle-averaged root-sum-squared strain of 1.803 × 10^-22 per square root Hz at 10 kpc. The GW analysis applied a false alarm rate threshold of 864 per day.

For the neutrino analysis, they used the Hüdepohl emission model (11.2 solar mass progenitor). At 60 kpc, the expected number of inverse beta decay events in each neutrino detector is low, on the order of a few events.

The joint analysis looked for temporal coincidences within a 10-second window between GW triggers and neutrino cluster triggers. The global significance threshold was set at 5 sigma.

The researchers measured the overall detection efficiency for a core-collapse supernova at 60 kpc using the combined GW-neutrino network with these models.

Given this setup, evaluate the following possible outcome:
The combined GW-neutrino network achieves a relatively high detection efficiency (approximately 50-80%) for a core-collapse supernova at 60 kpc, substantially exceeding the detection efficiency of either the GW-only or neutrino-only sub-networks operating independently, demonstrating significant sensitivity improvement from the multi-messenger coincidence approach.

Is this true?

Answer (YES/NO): NO